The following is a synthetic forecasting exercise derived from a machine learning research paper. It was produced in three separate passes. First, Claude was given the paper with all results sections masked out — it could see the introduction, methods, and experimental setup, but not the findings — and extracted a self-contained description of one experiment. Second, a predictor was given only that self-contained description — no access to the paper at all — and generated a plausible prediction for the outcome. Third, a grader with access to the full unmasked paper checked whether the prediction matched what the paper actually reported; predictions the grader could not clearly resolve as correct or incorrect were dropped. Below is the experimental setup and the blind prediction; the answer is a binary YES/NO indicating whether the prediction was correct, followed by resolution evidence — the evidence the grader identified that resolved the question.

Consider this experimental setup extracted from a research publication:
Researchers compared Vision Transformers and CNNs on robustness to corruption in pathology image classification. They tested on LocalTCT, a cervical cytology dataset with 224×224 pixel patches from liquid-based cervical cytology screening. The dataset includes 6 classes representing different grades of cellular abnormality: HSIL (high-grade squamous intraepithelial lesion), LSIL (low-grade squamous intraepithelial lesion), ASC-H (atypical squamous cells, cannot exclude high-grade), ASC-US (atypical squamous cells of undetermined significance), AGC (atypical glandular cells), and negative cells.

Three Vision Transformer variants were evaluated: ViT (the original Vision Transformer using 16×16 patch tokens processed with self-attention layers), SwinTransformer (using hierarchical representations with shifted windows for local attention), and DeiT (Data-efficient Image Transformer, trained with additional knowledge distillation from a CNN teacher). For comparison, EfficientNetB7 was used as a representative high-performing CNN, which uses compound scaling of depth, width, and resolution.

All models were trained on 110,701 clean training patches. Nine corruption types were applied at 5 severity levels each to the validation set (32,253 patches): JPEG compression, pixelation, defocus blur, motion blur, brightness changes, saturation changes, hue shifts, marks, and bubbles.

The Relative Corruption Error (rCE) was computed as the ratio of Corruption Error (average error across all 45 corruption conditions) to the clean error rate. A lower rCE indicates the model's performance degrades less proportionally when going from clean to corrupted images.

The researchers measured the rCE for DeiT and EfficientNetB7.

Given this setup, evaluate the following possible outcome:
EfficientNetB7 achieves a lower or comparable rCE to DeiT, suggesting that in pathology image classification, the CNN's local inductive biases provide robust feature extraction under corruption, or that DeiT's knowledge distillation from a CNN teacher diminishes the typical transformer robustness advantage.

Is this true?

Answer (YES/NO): NO